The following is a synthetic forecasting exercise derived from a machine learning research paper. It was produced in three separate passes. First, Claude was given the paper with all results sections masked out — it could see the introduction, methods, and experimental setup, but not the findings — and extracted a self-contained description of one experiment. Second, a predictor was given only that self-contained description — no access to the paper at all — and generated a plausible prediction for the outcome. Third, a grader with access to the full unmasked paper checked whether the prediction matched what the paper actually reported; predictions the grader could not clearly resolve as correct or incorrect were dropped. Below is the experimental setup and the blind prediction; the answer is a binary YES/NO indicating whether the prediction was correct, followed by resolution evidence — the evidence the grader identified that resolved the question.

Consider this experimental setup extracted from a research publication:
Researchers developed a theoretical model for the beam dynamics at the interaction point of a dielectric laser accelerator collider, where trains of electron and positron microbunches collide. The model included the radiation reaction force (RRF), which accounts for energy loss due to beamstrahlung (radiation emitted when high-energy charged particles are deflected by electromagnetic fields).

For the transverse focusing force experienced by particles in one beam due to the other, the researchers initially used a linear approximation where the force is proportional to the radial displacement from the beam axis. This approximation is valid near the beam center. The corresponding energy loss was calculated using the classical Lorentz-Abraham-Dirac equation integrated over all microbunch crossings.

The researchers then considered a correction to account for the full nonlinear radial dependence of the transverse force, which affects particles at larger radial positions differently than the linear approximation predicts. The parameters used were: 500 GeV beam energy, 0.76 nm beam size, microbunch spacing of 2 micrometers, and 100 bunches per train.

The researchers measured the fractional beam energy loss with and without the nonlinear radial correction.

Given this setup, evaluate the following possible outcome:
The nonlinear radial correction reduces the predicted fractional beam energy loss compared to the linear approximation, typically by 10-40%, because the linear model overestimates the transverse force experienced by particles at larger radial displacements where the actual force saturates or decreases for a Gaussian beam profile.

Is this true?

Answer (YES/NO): NO